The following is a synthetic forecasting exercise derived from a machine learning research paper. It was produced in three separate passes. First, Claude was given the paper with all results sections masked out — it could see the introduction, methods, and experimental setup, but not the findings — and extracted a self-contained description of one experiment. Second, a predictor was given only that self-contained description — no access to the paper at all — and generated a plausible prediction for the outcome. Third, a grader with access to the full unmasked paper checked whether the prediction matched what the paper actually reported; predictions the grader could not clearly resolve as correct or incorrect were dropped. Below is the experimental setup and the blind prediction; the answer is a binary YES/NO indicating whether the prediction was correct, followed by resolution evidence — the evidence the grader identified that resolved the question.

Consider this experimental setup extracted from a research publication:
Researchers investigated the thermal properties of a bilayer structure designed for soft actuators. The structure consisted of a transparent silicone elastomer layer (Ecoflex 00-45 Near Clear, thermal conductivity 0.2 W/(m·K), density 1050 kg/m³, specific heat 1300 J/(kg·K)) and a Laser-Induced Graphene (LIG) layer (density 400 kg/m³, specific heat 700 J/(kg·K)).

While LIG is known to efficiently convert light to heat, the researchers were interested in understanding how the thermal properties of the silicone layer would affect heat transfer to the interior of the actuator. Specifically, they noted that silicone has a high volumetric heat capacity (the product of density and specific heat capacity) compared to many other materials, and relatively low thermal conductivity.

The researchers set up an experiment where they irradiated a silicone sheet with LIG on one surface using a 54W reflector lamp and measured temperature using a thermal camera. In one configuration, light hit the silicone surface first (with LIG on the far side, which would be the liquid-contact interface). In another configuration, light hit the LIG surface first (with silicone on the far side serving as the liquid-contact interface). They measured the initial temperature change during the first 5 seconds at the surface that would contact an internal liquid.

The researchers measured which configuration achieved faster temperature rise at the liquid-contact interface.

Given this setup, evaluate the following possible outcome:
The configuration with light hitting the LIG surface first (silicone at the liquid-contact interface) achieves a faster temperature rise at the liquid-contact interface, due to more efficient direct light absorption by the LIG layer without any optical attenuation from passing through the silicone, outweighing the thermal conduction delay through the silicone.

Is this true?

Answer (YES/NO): NO